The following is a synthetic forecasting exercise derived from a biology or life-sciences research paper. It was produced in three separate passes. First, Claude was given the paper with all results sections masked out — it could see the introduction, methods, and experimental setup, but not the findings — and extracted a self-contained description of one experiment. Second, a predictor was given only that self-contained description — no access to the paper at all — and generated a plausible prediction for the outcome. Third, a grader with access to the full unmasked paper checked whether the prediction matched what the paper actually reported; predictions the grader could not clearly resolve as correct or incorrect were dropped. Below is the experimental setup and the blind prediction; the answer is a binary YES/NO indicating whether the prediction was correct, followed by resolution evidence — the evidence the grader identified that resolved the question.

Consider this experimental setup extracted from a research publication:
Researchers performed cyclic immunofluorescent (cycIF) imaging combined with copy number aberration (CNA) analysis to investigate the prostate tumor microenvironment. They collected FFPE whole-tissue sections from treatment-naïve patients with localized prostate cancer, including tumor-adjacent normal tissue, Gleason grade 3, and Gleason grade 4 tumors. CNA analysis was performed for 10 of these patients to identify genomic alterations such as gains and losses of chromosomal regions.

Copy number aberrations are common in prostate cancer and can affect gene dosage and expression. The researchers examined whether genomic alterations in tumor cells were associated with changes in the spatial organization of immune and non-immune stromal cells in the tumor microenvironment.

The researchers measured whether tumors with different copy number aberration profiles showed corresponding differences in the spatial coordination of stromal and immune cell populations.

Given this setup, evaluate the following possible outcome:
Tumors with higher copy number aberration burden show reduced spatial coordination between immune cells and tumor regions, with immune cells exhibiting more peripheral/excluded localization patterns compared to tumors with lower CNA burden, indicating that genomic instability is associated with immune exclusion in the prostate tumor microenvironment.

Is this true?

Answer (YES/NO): NO